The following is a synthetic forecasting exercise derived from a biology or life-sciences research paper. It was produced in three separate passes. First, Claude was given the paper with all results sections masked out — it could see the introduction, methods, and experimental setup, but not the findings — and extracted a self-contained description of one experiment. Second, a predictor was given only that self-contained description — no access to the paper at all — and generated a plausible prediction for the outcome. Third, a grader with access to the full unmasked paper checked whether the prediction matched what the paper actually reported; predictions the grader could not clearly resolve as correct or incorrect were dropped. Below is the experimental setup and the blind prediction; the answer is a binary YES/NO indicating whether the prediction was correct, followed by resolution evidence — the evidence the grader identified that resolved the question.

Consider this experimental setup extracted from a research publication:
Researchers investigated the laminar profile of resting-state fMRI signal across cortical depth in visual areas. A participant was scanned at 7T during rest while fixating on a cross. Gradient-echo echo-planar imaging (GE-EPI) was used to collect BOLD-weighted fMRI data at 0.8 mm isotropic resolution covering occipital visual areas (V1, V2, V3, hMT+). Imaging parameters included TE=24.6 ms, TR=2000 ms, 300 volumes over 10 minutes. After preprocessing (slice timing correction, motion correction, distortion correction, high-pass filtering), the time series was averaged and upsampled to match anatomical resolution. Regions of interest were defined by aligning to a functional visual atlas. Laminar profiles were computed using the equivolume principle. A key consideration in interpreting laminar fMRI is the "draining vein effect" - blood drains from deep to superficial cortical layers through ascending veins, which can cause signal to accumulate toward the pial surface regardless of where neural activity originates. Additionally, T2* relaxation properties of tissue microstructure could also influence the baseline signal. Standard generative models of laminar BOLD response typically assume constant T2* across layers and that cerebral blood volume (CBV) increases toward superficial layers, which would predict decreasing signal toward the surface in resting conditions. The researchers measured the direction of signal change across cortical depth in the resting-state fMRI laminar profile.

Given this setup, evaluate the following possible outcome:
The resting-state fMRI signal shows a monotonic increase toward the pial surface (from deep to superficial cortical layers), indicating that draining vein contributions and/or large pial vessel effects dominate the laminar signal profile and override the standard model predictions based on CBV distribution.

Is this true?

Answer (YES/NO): YES